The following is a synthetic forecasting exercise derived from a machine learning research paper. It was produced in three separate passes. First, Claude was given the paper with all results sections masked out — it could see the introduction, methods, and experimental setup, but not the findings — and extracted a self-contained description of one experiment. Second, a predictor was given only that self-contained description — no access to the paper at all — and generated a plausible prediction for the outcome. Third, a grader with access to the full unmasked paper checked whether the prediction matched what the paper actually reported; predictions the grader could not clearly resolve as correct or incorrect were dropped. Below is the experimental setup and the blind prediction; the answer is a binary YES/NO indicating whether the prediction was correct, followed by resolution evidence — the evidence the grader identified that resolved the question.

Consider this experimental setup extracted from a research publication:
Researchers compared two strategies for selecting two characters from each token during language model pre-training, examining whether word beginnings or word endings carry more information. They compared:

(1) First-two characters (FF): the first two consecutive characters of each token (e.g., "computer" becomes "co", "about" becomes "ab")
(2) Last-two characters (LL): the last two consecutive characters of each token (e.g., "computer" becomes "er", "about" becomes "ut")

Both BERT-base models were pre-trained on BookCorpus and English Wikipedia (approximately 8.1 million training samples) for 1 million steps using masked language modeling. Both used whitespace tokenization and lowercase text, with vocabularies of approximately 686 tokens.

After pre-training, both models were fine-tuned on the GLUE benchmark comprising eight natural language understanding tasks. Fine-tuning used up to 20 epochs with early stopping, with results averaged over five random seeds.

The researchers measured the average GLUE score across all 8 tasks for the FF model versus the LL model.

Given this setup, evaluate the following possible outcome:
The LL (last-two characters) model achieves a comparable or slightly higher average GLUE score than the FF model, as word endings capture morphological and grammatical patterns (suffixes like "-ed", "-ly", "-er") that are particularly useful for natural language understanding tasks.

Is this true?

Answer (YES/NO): NO